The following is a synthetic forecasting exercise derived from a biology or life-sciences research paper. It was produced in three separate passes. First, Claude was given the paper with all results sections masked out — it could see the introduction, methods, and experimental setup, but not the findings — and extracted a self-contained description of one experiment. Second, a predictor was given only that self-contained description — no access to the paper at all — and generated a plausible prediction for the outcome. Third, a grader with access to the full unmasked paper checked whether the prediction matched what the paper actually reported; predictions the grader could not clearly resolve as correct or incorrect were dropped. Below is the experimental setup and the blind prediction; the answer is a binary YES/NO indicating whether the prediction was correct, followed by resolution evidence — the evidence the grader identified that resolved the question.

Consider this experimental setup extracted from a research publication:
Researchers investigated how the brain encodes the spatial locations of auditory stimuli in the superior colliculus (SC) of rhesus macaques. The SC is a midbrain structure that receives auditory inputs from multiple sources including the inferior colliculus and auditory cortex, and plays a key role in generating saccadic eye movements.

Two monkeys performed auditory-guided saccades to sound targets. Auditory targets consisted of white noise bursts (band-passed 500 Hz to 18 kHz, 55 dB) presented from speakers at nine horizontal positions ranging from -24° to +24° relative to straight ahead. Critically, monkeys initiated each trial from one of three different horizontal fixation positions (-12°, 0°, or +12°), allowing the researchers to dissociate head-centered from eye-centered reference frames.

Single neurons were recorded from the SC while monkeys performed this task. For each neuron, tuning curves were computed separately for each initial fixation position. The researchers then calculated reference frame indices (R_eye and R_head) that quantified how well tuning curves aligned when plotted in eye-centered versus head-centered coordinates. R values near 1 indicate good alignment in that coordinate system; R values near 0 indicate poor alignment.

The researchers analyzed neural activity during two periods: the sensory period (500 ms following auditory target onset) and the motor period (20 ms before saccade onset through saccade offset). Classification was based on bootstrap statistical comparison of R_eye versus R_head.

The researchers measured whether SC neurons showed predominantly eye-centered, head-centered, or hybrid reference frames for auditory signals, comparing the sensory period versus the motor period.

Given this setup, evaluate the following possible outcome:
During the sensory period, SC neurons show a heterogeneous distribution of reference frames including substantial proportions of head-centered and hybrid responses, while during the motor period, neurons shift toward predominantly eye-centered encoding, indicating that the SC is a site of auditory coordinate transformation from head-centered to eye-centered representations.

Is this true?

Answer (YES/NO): NO